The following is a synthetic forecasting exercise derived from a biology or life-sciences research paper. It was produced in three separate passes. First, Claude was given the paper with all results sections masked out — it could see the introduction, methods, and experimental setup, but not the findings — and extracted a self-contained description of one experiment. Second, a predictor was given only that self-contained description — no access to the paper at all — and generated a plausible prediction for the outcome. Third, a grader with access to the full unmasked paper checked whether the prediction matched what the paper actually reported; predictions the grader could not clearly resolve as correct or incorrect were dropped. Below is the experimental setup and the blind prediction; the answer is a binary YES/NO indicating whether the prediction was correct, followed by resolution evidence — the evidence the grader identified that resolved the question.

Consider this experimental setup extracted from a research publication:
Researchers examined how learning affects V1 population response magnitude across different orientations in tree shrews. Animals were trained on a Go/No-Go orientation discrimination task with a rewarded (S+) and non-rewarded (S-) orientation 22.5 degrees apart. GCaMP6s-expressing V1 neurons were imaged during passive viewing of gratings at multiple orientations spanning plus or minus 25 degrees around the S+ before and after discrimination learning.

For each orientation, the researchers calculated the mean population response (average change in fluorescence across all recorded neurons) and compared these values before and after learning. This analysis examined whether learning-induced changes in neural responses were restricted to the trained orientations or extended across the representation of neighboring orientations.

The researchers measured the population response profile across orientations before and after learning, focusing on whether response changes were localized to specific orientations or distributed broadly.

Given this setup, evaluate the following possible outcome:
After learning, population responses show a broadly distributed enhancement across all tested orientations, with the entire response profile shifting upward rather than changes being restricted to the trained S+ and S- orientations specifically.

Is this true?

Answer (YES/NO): NO